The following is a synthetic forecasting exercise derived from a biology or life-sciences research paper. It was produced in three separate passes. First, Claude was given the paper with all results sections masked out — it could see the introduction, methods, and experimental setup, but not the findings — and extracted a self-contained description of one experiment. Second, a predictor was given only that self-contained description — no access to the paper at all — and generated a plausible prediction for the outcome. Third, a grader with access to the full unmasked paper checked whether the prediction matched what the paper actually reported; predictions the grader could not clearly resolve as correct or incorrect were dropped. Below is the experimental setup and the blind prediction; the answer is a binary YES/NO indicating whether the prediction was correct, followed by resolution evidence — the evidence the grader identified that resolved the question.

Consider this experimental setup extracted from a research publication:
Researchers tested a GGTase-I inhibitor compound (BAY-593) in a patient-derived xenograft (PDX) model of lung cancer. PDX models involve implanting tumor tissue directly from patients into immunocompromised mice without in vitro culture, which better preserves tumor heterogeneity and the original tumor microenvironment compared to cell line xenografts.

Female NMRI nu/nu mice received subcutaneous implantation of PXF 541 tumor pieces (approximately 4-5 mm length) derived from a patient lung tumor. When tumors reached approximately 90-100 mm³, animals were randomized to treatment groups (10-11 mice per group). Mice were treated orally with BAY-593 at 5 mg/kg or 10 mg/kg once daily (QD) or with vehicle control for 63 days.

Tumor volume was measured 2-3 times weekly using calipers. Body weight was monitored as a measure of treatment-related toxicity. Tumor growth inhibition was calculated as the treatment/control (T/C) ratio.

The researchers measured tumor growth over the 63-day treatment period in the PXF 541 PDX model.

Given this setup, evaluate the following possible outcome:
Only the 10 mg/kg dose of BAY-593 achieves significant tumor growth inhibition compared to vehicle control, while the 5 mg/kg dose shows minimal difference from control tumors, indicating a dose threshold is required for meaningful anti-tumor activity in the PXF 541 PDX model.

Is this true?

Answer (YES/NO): NO